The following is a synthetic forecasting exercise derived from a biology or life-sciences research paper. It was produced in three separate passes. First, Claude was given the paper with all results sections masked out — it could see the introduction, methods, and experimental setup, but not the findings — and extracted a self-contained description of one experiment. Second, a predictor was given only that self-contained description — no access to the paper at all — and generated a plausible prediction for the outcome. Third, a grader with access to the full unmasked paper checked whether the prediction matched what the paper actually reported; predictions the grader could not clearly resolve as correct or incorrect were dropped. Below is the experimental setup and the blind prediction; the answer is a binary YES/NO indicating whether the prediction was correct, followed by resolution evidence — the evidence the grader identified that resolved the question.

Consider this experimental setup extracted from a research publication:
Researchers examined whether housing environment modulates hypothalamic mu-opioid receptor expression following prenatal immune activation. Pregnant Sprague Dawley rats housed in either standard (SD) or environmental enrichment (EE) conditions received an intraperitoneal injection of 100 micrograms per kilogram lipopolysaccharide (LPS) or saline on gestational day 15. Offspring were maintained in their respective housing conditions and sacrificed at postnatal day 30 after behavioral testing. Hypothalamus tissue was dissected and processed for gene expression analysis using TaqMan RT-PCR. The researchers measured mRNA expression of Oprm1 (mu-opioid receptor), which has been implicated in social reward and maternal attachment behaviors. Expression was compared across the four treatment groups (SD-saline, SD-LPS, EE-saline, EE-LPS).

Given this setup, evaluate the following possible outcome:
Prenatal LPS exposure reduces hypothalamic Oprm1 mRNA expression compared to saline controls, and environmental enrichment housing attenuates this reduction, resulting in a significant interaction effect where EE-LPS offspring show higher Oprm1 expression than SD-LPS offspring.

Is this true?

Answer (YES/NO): NO